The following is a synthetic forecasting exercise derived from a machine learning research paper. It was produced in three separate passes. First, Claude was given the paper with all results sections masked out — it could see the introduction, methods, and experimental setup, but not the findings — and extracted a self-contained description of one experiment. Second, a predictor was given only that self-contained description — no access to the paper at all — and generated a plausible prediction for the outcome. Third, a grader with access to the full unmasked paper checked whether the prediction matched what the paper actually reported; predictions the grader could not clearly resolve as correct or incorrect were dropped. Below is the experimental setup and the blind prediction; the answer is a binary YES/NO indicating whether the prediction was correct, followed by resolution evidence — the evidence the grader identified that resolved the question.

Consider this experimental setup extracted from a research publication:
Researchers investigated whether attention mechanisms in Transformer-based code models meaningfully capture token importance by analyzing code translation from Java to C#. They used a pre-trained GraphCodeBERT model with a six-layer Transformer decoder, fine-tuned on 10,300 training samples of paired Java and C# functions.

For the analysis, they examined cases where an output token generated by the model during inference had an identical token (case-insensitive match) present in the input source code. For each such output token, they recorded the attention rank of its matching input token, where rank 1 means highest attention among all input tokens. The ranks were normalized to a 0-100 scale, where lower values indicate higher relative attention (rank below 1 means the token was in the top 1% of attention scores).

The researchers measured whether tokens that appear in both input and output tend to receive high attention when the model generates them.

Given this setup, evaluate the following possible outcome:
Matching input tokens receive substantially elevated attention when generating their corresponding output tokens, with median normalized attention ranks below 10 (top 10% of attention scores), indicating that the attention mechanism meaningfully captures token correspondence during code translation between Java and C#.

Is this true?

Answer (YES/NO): YES